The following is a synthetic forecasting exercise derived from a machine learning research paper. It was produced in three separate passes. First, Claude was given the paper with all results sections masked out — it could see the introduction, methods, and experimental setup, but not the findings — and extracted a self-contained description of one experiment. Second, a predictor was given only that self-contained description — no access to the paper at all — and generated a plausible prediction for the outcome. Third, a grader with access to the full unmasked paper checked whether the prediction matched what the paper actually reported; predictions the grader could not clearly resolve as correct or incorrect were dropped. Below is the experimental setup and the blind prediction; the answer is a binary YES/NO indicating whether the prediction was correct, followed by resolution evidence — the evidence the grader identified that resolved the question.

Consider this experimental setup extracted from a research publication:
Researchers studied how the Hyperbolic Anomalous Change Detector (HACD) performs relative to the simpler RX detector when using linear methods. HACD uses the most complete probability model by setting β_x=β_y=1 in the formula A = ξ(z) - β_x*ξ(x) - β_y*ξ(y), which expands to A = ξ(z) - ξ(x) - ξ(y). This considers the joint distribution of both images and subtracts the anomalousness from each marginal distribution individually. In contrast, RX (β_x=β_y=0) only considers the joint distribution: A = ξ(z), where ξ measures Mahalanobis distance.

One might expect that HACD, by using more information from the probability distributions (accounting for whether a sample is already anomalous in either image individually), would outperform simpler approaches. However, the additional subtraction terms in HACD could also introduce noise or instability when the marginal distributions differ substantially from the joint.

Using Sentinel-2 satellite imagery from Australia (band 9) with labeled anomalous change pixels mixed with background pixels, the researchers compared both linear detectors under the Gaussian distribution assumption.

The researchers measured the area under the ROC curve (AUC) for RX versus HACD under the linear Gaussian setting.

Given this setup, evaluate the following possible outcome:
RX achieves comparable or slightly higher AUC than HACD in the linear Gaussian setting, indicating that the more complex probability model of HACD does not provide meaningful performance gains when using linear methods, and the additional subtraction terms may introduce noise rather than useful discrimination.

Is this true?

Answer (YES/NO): NO